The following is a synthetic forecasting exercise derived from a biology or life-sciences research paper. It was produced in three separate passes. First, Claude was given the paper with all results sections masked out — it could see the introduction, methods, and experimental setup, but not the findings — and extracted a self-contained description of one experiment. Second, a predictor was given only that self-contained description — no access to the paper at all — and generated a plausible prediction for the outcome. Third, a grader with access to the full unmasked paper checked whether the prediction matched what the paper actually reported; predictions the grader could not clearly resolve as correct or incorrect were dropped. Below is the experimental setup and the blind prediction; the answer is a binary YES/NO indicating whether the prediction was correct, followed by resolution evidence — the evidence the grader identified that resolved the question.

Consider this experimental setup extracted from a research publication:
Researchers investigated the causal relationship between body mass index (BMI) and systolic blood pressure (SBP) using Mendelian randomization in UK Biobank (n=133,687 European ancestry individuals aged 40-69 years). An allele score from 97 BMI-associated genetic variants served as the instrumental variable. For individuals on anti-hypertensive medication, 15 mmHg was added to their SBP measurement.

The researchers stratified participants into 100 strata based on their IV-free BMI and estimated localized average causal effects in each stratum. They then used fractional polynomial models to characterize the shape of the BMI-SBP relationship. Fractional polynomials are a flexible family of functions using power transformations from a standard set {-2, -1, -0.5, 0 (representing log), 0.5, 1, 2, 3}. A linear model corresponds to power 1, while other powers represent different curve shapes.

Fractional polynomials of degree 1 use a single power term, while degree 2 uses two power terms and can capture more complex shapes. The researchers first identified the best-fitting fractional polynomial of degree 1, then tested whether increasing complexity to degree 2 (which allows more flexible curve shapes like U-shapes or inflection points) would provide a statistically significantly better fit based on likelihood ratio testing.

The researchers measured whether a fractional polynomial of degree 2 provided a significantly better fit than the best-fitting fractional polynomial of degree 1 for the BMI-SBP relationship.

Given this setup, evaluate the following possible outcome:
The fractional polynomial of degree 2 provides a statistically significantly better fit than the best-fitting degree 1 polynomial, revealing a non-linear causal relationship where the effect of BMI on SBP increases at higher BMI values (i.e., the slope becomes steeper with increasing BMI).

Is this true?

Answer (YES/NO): NO